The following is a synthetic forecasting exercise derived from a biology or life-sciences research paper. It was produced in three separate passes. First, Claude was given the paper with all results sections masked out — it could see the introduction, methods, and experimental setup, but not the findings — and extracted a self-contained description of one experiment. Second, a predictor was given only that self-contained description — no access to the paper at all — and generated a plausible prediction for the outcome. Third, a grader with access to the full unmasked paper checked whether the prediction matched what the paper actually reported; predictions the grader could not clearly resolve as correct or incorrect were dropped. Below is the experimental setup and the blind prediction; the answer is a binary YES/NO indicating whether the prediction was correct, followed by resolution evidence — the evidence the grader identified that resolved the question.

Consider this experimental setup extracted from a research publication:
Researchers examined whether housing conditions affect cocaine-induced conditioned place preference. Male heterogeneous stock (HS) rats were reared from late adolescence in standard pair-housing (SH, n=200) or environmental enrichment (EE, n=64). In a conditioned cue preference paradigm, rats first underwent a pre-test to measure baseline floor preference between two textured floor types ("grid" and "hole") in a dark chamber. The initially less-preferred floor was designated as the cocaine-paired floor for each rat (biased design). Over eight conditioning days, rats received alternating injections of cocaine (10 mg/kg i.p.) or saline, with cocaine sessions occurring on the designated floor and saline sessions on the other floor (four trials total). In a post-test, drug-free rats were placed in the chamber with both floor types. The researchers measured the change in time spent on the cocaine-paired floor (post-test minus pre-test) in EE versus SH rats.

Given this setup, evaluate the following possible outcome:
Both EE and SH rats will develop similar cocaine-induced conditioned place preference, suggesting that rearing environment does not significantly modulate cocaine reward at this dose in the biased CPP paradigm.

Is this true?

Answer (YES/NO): YES